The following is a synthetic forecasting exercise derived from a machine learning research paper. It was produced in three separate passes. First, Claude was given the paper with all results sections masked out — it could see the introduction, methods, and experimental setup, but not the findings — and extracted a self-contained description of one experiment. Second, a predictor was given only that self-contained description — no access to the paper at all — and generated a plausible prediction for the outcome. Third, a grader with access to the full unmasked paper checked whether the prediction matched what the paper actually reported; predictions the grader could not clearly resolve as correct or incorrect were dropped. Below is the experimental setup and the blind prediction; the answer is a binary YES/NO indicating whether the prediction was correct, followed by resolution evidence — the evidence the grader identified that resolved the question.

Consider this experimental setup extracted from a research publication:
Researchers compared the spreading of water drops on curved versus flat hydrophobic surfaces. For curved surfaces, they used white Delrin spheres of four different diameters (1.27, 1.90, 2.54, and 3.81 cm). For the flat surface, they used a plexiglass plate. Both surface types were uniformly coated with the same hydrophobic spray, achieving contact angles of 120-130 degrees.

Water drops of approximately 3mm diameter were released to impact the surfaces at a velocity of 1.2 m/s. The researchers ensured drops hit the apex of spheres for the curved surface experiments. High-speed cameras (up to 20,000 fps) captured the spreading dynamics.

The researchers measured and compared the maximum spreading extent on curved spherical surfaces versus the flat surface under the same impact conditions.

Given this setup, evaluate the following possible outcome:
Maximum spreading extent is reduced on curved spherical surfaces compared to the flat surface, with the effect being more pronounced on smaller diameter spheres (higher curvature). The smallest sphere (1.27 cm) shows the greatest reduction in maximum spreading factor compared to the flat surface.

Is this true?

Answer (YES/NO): NO